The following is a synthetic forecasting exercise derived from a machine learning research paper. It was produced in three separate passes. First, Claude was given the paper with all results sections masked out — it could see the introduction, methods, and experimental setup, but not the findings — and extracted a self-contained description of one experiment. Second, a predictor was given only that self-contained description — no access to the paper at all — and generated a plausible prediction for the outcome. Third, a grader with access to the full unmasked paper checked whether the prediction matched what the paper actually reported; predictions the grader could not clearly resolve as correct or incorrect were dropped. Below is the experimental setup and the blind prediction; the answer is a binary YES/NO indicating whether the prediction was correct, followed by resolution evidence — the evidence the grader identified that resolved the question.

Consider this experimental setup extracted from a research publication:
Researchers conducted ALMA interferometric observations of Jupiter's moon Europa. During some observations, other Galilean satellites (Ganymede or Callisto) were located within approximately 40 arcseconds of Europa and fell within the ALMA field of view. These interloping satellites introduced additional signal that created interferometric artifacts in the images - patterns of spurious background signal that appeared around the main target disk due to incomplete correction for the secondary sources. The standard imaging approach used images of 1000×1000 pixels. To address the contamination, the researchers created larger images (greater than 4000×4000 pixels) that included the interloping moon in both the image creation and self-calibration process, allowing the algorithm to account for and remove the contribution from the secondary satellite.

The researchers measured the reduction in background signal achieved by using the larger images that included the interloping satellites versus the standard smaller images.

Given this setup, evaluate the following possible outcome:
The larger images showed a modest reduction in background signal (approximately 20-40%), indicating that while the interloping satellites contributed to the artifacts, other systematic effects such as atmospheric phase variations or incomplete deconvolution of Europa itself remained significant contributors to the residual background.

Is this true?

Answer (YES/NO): NO